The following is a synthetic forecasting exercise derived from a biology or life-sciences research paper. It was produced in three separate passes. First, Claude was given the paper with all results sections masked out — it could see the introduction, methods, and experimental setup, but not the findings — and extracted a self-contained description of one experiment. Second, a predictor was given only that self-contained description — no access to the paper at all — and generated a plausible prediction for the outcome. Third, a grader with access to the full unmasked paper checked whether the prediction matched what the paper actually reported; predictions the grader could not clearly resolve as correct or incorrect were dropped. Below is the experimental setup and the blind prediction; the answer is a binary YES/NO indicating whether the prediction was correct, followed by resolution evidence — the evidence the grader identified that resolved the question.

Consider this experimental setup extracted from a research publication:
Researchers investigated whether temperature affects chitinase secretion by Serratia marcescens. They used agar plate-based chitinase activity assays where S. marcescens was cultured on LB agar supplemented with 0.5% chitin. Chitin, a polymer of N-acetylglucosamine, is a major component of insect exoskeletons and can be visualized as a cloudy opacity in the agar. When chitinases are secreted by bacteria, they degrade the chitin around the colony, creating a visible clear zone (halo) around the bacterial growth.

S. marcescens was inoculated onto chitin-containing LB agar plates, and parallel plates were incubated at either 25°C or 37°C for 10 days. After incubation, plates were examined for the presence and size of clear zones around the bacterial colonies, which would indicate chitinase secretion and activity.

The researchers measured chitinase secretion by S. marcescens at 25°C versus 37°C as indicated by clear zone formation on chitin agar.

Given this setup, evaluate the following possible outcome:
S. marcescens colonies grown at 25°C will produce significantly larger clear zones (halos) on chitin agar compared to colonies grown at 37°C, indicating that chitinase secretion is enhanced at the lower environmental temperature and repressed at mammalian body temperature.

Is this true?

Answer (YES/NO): YES